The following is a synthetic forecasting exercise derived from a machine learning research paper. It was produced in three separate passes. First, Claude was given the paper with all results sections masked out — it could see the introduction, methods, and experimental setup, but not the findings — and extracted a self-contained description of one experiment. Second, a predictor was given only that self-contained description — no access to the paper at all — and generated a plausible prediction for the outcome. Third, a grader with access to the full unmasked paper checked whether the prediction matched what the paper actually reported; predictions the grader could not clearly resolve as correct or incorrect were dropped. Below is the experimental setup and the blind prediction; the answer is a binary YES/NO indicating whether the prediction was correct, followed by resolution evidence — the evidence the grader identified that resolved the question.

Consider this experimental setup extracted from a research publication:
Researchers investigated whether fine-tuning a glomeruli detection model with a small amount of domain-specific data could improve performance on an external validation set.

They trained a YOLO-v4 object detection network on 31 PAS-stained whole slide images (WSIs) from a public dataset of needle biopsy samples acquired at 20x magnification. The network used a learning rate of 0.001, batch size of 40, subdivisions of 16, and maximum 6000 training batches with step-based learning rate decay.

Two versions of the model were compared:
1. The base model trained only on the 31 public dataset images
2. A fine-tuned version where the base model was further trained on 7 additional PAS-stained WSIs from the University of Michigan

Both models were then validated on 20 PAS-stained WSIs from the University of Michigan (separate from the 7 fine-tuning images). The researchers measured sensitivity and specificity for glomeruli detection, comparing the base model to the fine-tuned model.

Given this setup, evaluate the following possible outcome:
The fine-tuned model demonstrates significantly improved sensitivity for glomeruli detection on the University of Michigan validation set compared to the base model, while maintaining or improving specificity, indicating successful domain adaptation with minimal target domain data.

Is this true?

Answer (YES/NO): NO